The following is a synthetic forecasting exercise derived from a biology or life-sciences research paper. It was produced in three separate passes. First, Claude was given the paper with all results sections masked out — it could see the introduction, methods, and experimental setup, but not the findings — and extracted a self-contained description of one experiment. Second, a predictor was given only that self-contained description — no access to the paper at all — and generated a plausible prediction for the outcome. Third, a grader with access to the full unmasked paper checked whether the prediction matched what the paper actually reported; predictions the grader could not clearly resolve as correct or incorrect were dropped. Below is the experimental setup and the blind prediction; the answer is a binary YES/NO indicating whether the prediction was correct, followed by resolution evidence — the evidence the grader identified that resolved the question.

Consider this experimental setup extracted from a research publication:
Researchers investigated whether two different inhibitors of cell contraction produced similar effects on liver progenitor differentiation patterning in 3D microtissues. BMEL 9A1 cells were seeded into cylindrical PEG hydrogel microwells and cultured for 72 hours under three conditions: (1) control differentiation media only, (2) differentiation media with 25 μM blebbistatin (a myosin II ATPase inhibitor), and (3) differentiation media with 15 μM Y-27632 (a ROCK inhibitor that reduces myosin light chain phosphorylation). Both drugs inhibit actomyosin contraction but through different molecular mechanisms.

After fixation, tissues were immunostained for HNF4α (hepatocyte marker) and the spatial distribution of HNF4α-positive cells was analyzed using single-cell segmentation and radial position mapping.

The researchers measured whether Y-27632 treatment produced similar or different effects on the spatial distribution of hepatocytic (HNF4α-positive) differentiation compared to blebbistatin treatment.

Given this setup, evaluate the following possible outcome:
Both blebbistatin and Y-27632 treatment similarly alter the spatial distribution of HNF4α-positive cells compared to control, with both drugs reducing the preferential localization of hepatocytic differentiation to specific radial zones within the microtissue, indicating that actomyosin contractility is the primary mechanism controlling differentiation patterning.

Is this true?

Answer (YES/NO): NO